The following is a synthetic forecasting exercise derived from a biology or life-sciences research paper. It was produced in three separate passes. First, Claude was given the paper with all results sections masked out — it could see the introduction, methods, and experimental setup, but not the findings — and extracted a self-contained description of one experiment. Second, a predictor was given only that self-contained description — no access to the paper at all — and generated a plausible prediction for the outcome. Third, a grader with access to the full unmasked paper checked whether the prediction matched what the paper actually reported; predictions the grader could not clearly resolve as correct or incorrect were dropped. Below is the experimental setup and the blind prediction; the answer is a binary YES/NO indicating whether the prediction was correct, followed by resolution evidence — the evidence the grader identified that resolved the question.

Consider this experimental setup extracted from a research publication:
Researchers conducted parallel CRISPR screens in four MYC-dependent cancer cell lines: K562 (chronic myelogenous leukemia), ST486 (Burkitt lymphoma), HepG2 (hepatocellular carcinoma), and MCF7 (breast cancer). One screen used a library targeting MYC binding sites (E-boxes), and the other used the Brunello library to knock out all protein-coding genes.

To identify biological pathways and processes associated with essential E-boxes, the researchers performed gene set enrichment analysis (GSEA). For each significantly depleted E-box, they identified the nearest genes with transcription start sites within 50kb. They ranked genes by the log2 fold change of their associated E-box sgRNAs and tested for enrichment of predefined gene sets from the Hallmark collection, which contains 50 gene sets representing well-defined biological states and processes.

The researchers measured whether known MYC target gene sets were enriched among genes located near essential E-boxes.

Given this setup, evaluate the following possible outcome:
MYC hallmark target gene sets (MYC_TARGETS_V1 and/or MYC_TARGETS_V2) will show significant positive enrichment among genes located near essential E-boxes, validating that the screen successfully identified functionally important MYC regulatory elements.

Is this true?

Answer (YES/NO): YES